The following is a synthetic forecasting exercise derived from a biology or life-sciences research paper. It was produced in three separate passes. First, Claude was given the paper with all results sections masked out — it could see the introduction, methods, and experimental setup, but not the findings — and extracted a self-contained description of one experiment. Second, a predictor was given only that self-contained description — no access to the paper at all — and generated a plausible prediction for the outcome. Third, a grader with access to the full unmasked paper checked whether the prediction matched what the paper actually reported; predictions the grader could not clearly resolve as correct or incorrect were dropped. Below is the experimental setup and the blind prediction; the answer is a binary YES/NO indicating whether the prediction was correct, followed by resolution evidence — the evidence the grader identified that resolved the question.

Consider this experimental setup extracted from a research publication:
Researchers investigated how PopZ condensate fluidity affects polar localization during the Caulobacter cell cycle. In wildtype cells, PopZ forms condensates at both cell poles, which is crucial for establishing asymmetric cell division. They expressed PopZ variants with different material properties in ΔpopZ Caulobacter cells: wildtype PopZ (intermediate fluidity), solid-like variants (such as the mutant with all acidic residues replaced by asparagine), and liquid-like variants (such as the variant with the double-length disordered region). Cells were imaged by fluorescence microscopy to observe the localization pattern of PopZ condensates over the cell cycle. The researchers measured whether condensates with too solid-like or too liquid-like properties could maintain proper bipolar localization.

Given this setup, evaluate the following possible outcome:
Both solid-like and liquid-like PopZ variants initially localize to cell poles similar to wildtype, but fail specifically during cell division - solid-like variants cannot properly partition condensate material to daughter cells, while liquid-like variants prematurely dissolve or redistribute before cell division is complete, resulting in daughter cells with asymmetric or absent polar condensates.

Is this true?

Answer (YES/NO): NO